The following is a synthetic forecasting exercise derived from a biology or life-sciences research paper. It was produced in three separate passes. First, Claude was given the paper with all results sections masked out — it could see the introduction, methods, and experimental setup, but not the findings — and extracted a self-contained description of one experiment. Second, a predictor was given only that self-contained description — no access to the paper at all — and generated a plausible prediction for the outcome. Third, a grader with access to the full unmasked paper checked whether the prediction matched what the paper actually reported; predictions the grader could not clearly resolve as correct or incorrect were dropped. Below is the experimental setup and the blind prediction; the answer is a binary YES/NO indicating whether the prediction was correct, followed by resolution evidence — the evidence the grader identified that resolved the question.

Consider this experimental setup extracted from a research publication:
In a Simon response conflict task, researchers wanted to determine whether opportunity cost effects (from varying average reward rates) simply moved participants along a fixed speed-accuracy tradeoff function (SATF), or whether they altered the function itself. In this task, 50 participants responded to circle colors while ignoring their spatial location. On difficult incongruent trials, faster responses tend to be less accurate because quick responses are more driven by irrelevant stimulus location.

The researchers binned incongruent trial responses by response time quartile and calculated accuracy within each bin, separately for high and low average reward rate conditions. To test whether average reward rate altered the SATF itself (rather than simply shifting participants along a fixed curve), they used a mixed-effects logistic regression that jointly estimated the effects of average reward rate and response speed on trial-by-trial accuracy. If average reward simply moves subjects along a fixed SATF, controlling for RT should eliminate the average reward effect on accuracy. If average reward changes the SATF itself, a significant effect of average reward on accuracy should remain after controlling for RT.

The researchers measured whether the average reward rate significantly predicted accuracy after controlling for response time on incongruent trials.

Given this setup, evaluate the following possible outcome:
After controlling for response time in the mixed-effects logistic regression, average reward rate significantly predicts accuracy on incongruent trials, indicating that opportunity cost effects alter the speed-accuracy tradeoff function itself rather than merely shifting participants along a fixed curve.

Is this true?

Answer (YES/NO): YES